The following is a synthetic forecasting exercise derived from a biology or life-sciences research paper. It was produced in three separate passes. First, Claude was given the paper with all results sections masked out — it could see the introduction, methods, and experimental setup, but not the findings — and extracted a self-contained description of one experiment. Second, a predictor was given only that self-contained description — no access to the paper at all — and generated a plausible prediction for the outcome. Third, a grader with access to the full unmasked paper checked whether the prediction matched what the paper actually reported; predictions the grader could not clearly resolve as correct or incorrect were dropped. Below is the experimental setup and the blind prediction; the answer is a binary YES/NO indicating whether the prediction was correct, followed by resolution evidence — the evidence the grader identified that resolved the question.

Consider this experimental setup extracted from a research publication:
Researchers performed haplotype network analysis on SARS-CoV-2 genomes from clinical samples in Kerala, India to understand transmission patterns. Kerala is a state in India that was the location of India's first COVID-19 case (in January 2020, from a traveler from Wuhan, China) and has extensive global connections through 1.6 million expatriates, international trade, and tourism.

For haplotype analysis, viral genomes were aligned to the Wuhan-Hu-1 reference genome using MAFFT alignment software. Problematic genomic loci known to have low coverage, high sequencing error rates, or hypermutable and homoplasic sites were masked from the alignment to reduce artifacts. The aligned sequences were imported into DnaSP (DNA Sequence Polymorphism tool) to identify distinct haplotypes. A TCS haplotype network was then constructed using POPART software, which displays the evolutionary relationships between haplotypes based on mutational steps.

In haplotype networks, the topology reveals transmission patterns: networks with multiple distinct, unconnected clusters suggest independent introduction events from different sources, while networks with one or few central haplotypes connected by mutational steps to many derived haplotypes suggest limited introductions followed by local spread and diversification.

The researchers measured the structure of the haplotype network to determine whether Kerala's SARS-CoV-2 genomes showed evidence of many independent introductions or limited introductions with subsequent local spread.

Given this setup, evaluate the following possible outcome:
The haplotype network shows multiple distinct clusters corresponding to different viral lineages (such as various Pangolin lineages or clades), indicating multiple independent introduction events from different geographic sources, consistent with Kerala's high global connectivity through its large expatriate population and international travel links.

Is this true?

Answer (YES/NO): NO